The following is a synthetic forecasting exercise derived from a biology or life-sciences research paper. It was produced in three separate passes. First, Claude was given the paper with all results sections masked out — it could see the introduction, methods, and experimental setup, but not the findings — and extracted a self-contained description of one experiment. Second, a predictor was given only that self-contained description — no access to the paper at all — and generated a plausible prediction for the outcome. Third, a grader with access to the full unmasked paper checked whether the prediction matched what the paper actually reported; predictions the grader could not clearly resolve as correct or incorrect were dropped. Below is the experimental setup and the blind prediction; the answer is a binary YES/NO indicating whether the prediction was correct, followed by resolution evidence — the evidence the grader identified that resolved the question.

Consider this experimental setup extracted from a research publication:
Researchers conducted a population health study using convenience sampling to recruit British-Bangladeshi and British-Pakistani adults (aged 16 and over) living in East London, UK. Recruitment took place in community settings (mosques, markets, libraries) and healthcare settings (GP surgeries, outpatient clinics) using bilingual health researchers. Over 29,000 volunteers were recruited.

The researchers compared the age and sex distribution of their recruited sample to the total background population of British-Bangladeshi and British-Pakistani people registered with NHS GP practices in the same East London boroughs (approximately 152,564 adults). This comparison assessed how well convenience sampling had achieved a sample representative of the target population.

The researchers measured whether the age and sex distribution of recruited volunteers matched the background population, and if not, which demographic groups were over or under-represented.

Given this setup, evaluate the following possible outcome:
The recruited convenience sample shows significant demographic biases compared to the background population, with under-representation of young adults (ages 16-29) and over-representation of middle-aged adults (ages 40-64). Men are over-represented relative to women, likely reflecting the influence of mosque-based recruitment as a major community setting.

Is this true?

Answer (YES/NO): NO